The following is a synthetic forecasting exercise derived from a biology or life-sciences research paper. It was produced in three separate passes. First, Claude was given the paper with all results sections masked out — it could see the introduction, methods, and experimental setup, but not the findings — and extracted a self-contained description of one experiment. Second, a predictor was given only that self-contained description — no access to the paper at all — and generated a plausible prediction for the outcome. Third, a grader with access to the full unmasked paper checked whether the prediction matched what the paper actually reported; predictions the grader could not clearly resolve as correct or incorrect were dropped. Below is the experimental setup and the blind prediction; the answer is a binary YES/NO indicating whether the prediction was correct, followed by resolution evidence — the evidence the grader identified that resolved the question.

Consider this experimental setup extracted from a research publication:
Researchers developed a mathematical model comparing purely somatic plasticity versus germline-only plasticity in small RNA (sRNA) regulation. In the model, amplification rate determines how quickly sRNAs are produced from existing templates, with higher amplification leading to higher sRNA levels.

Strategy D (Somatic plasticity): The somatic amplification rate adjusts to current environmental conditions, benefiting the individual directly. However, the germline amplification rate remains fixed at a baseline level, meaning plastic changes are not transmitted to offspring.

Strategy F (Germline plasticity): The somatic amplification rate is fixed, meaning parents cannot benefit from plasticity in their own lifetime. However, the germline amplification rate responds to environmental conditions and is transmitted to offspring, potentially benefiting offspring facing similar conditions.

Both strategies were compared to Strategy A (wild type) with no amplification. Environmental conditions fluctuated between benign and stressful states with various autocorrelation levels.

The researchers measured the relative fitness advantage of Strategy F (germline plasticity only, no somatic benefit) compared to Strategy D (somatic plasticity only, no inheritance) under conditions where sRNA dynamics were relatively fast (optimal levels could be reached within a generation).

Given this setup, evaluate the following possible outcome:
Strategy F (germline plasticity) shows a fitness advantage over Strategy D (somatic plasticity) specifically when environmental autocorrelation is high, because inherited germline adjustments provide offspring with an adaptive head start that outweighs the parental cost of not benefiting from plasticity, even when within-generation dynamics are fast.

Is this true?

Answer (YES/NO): NO